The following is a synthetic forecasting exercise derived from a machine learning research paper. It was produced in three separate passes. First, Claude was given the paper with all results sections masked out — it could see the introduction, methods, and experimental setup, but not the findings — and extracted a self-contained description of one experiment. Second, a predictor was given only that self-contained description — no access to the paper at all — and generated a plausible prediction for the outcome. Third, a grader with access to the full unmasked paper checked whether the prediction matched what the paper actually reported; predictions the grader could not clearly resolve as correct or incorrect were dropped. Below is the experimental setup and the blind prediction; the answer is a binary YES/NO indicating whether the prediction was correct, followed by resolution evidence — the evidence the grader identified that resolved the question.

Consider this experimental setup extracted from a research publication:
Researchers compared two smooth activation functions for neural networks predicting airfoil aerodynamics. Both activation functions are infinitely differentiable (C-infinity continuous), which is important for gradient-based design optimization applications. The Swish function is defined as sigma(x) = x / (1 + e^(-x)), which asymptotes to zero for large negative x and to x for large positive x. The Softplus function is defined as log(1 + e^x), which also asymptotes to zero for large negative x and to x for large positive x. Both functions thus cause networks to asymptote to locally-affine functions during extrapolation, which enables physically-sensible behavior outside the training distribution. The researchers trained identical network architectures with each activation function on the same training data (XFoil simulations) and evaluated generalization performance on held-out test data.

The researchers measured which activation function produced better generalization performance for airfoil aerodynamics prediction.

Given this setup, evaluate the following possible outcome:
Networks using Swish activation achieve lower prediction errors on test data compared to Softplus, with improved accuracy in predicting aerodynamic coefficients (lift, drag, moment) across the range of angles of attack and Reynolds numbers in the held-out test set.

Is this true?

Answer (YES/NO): YES